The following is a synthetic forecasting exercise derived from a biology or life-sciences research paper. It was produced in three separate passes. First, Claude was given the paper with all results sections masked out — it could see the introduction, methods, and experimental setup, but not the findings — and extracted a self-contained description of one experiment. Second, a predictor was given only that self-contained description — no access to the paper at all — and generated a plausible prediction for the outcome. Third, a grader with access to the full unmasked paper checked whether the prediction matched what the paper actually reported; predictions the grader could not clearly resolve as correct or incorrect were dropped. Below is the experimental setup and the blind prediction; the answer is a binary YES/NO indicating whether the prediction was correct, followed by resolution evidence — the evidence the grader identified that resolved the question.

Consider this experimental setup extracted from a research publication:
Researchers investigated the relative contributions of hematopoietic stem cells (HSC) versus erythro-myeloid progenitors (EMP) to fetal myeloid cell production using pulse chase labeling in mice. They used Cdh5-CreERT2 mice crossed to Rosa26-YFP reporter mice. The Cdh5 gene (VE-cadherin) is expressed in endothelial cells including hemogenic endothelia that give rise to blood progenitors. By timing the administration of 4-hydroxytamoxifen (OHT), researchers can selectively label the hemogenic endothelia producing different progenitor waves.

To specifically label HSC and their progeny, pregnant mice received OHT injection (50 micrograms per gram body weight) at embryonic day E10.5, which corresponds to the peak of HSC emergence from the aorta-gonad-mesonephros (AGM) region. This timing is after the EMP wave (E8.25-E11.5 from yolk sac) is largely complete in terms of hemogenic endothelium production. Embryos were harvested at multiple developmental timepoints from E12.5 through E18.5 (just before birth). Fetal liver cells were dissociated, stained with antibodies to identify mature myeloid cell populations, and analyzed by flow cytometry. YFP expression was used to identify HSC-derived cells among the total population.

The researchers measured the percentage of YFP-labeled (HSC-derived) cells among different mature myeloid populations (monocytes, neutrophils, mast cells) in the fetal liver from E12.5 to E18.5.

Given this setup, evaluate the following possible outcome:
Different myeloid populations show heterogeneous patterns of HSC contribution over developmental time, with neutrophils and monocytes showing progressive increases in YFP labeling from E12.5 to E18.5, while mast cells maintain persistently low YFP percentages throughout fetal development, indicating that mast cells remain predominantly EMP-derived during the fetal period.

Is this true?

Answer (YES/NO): NO